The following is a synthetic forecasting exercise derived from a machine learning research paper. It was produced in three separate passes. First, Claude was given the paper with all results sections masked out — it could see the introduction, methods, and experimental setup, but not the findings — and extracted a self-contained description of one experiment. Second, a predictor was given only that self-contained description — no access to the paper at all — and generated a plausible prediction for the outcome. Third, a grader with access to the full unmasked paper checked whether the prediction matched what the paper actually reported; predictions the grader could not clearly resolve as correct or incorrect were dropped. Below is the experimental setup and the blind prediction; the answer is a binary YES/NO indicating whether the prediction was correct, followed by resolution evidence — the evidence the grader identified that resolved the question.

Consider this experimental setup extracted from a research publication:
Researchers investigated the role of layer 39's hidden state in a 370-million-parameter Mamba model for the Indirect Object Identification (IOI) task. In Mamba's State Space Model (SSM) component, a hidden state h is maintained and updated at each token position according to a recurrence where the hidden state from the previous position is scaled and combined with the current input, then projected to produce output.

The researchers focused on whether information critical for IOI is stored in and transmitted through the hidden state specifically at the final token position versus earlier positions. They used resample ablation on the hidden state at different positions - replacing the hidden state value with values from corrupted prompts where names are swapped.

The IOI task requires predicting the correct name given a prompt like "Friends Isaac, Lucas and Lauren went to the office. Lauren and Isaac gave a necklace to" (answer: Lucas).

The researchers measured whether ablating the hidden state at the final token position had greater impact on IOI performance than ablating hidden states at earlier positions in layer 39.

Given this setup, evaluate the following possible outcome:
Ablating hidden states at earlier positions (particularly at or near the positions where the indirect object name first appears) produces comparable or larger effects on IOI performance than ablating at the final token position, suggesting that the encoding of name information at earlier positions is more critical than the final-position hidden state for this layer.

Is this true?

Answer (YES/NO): NO